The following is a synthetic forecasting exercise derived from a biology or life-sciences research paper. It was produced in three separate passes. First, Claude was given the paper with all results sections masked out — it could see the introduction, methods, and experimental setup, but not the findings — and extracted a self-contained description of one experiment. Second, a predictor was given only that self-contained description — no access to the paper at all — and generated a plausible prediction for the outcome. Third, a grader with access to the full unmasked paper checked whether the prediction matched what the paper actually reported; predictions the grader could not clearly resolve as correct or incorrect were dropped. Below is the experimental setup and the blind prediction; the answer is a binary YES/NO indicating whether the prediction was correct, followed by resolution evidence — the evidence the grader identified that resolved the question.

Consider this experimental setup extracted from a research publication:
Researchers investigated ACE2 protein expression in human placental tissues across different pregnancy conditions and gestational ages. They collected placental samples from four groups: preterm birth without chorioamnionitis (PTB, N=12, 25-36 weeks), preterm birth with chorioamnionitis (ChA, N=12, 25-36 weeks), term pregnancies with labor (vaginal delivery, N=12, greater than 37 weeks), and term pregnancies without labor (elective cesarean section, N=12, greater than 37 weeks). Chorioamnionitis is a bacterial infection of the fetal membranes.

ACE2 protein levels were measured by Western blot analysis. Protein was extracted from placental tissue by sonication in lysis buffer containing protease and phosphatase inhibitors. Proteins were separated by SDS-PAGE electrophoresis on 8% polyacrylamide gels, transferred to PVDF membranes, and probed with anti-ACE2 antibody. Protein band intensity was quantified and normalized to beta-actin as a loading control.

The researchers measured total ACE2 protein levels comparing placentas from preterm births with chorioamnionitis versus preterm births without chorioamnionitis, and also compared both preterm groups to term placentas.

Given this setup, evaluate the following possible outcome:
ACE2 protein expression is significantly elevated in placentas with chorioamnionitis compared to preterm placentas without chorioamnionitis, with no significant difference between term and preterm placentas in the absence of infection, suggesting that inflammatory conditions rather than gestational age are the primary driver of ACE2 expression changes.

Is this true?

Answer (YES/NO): NO